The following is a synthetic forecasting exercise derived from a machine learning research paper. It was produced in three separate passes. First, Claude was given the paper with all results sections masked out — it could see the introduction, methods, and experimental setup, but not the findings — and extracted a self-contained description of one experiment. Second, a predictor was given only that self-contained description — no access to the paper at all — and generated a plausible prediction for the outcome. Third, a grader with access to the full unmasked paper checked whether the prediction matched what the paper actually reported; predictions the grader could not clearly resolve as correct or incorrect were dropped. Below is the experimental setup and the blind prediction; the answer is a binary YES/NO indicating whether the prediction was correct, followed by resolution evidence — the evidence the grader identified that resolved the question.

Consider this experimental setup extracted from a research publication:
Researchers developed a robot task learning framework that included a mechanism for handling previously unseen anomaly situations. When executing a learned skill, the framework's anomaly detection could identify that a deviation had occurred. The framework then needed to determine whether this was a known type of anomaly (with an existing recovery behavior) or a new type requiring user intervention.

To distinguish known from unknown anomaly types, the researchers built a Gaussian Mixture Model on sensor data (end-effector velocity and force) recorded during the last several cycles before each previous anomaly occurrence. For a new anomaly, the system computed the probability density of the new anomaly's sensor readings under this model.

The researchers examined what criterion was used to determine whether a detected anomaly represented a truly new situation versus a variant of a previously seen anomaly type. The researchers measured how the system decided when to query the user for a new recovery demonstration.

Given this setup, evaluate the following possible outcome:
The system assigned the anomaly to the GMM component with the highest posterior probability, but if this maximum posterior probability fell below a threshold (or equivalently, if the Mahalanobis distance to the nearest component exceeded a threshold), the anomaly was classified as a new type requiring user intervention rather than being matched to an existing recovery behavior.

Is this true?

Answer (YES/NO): NO